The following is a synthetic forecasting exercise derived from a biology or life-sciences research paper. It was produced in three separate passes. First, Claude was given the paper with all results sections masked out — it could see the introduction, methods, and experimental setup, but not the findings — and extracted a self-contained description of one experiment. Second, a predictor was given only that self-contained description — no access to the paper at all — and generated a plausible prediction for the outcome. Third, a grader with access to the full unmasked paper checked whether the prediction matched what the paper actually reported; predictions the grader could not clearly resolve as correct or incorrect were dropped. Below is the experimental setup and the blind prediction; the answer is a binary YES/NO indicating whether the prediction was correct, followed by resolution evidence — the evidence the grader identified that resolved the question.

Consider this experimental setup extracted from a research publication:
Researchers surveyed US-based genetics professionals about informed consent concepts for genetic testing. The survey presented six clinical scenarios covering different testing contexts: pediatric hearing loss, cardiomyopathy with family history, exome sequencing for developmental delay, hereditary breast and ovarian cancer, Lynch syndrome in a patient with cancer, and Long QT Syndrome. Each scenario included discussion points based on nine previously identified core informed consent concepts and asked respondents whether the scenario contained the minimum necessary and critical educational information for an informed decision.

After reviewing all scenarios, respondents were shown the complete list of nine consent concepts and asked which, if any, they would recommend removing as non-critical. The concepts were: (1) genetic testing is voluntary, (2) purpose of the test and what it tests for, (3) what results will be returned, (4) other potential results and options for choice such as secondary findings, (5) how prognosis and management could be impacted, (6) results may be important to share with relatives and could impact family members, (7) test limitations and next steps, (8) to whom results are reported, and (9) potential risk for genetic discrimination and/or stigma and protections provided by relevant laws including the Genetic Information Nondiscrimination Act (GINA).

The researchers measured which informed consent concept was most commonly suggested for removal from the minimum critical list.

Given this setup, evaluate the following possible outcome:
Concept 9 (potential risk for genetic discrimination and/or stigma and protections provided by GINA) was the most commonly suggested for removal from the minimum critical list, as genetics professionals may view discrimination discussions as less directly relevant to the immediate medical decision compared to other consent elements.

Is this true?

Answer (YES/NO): YES